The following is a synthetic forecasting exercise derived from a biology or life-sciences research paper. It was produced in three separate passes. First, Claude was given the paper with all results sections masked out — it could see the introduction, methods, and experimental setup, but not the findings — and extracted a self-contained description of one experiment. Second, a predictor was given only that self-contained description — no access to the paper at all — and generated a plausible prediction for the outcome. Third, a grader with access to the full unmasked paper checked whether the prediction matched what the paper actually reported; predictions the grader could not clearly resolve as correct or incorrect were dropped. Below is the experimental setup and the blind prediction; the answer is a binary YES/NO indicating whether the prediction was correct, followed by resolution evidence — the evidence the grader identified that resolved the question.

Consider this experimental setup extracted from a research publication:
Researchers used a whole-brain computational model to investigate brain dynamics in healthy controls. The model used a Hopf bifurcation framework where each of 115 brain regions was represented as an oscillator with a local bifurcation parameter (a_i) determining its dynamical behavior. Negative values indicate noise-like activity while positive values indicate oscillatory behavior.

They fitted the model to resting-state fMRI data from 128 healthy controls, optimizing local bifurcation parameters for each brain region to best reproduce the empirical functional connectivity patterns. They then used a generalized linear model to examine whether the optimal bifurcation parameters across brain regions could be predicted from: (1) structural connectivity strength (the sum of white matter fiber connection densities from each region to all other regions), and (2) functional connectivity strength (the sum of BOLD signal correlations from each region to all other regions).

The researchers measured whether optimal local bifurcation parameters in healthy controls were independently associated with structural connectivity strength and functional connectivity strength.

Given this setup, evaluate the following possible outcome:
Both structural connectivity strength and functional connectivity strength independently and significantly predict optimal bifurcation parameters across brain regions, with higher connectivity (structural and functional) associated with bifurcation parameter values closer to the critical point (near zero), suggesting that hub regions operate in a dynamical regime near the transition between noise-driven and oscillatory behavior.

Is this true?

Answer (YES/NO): NO